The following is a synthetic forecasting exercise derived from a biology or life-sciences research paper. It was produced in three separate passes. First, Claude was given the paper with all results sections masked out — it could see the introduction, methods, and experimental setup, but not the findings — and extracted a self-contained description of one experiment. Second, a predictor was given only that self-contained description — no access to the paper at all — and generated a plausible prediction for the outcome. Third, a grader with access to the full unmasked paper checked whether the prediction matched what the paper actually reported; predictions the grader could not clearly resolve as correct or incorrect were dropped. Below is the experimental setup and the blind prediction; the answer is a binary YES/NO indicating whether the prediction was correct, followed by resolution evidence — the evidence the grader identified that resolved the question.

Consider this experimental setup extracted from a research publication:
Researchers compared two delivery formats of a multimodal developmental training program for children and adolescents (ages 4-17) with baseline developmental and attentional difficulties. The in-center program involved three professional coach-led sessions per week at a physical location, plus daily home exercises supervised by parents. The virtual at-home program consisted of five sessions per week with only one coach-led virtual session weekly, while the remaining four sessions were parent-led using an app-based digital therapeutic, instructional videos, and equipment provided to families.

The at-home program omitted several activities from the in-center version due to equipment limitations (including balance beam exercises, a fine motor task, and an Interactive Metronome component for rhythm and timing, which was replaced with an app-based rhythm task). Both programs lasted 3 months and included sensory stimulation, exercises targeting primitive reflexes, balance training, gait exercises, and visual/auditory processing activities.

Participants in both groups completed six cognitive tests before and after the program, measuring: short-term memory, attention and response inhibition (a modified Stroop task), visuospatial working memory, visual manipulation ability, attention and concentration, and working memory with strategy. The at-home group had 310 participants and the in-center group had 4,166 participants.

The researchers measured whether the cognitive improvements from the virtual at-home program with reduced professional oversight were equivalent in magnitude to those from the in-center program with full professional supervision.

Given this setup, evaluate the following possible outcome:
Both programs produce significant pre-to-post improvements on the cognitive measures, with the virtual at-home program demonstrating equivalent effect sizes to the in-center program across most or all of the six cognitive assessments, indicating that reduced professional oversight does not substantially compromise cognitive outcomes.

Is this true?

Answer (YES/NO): YES